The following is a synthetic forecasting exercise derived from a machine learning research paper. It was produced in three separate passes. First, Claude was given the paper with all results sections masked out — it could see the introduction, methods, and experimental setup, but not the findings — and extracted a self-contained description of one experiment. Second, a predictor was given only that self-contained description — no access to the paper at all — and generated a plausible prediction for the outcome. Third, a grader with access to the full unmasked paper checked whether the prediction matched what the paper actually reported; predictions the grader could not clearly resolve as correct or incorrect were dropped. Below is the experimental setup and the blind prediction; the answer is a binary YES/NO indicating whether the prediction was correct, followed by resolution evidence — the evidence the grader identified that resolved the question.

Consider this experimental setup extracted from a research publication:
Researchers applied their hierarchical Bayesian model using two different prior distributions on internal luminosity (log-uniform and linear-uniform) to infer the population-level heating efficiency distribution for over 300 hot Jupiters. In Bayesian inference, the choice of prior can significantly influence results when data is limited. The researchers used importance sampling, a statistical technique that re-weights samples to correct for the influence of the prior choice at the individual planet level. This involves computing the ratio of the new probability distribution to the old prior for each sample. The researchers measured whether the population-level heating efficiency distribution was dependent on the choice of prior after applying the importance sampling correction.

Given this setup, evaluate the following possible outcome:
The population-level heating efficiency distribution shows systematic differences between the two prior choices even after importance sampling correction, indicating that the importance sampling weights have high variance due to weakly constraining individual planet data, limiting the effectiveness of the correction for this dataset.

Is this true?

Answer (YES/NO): NO